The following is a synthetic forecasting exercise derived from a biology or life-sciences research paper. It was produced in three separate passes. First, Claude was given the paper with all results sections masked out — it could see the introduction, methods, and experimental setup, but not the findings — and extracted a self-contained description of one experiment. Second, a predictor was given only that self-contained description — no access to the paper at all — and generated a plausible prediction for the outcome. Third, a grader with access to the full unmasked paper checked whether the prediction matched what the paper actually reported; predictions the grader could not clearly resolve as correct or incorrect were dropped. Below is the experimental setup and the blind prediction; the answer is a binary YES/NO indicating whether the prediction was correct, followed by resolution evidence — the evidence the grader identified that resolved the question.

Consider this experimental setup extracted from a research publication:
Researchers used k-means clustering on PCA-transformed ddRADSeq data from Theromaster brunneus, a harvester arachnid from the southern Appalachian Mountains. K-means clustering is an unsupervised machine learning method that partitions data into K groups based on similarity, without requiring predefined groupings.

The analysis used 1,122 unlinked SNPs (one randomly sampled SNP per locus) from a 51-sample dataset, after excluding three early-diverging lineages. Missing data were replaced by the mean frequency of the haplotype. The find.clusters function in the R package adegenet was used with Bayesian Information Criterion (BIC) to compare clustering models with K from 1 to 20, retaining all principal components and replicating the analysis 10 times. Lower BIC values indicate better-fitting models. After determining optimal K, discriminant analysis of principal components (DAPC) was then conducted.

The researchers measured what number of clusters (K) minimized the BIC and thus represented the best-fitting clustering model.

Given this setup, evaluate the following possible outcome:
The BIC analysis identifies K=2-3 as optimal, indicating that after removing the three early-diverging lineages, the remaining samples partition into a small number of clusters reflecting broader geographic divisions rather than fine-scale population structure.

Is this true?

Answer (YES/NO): NO